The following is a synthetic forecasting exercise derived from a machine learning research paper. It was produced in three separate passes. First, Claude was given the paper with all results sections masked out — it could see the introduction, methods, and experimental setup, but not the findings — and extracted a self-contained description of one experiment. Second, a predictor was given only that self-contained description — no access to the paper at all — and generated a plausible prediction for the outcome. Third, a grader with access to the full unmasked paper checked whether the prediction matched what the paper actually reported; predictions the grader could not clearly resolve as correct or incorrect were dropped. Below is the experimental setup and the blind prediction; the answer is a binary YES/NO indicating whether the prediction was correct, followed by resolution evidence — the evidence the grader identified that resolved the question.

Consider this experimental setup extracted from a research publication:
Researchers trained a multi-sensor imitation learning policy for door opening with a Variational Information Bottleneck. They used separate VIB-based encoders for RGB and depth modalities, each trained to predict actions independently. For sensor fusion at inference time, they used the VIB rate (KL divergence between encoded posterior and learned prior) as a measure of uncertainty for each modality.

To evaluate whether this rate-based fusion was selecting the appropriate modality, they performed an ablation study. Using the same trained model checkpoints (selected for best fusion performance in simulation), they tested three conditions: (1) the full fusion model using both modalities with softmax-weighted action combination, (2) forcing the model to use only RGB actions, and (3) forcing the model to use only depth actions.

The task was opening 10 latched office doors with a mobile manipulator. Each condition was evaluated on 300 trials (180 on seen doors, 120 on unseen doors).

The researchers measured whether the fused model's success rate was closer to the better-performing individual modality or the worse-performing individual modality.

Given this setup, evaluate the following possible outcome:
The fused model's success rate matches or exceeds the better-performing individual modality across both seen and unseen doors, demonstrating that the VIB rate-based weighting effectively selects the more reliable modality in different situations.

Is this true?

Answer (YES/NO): NO